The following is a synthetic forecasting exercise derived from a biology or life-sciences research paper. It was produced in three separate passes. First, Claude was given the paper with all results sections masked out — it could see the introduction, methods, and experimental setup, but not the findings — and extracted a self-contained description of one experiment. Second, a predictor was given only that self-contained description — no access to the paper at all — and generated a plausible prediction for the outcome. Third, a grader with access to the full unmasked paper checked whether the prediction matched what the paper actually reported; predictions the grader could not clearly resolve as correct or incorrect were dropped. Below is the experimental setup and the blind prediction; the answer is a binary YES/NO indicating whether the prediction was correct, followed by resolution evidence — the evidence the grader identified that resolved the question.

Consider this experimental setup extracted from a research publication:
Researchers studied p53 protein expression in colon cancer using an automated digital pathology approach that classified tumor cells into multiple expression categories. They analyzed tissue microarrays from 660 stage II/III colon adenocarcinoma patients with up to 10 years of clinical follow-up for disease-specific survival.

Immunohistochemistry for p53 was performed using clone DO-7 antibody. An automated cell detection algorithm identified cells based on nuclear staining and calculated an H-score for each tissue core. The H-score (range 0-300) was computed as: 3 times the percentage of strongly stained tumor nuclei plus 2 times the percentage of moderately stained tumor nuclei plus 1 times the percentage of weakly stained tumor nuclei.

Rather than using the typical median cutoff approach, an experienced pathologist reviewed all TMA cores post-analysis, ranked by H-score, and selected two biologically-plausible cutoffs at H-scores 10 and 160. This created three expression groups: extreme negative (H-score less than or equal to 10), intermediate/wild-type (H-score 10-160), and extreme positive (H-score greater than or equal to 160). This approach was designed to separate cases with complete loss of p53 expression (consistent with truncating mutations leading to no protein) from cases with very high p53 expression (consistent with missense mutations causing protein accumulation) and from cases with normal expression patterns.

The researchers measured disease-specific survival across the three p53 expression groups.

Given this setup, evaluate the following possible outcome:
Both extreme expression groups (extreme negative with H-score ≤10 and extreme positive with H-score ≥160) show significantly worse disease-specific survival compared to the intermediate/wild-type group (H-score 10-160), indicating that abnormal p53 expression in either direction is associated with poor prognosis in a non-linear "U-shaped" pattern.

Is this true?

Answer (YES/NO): YES